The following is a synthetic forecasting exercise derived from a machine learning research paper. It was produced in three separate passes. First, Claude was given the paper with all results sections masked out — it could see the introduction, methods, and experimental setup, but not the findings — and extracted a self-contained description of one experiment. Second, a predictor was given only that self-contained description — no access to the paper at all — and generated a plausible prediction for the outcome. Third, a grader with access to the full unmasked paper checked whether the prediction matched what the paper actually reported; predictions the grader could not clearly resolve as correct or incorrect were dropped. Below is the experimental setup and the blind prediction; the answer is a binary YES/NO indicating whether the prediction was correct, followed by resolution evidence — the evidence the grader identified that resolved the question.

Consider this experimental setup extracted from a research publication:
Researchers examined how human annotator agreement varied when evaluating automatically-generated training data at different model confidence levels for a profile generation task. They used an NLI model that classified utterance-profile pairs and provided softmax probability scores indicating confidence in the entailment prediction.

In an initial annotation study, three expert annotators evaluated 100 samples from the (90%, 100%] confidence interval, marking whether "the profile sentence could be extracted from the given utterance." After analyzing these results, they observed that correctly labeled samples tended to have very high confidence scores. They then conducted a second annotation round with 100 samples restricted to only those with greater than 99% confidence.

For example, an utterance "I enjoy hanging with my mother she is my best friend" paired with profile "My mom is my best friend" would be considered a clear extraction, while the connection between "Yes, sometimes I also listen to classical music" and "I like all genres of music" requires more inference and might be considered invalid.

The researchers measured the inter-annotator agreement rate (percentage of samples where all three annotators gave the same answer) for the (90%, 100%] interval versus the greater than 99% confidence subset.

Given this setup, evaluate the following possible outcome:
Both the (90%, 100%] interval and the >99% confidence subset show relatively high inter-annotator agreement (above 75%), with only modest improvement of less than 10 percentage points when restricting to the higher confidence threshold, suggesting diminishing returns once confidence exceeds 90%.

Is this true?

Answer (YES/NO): YES